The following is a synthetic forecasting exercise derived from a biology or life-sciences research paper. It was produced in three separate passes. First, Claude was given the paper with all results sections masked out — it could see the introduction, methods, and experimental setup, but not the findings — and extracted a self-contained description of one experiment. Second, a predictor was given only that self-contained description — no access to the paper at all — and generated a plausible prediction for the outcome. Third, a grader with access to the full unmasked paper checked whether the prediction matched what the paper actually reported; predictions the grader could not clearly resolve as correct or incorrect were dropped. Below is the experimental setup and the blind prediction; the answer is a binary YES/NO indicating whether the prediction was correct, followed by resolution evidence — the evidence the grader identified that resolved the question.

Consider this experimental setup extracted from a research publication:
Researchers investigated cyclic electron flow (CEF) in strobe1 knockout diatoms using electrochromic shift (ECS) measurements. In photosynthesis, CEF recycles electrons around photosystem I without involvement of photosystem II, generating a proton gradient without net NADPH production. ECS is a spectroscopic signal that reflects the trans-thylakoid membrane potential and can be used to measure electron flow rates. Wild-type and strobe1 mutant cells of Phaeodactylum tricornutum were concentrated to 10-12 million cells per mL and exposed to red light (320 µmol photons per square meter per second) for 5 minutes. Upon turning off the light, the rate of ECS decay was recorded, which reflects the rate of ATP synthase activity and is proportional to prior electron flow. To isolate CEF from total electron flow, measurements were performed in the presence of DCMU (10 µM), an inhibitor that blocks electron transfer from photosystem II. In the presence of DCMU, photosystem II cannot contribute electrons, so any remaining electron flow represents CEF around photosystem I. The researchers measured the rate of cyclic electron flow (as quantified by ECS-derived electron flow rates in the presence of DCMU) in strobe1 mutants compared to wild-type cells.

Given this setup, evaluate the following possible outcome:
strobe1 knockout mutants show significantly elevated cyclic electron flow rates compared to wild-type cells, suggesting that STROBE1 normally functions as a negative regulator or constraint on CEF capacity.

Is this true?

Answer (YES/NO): NO